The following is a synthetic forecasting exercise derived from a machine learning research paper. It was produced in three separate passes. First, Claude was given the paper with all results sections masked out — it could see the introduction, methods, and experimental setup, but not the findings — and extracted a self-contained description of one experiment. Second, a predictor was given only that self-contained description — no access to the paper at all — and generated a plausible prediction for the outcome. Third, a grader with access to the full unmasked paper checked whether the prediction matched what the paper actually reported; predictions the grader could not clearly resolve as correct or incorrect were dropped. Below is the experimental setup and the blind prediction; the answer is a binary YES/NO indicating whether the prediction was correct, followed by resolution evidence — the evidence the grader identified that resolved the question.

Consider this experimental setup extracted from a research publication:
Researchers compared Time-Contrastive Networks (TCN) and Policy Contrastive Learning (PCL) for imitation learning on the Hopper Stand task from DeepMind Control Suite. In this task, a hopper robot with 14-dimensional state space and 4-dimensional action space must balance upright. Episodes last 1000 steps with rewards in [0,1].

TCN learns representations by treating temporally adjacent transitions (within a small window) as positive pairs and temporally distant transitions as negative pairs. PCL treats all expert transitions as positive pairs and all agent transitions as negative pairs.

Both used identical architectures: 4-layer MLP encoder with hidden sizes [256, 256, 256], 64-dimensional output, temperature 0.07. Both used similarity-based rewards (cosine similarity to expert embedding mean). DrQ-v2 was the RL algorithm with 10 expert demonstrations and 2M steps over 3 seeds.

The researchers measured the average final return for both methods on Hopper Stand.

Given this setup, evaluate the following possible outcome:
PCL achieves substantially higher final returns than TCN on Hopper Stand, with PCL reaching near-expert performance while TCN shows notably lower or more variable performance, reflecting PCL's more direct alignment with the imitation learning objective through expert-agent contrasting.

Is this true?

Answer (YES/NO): YES